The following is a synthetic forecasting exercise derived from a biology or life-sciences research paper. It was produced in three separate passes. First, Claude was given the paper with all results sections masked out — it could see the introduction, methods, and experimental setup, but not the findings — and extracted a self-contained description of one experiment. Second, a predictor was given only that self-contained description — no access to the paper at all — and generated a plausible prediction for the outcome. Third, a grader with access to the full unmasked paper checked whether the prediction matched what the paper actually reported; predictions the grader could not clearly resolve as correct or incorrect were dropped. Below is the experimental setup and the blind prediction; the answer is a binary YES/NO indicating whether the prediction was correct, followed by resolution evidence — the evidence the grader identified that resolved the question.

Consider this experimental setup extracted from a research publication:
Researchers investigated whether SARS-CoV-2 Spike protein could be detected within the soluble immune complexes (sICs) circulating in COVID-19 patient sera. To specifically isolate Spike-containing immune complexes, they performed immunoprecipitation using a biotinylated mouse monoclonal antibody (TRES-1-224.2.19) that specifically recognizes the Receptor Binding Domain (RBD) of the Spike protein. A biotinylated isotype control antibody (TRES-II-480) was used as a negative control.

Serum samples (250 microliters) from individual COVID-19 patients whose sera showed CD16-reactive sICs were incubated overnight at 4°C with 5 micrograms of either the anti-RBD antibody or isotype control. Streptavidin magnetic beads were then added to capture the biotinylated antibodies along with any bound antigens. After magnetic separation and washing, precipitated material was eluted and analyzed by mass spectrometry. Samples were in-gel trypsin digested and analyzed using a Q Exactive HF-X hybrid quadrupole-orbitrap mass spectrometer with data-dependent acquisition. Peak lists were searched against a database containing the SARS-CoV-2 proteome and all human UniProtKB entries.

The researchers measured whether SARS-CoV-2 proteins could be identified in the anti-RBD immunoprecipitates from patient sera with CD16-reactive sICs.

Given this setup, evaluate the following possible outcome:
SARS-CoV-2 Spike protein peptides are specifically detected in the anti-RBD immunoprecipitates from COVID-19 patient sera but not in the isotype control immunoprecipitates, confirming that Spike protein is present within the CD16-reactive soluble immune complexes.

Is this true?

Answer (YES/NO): NO